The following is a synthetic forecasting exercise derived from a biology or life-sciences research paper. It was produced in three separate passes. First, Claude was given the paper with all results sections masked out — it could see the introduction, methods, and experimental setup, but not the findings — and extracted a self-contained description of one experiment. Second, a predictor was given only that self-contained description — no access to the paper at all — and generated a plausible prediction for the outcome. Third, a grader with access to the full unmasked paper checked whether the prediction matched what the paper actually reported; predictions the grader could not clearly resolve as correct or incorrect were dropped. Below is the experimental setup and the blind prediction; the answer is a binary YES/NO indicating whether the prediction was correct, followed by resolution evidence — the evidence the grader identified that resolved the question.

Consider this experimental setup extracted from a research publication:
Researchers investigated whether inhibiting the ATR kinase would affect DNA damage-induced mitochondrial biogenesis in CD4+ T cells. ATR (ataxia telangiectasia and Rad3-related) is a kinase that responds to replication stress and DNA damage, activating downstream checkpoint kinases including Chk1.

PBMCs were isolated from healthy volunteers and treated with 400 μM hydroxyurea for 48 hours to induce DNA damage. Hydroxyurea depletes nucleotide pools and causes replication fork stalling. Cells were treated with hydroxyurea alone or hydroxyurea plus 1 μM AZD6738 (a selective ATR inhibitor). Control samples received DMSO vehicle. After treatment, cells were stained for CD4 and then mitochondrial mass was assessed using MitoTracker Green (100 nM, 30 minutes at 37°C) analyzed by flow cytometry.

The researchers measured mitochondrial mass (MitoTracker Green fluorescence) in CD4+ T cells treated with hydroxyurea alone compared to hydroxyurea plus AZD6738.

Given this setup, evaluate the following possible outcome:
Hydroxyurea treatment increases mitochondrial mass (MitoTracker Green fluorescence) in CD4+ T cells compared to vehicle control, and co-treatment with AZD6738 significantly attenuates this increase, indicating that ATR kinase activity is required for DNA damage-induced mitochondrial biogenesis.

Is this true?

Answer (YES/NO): YES